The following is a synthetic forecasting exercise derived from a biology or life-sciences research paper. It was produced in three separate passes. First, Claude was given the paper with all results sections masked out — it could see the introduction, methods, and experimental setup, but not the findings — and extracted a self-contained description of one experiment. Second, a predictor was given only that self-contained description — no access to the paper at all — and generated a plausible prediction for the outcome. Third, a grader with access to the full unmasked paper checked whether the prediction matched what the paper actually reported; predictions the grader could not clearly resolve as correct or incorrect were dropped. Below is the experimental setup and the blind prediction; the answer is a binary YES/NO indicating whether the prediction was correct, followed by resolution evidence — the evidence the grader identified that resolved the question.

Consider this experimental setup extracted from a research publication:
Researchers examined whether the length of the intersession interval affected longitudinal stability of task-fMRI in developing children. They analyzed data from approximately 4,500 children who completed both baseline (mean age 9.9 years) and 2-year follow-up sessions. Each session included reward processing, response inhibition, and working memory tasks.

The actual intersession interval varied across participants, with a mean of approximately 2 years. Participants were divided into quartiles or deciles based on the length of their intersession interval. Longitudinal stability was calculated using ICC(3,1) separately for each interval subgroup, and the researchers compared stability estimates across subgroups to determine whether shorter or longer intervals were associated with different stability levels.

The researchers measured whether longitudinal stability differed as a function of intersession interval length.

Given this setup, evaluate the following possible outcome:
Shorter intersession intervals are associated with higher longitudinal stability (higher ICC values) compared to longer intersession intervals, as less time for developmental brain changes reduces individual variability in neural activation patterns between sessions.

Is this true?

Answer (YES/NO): NO